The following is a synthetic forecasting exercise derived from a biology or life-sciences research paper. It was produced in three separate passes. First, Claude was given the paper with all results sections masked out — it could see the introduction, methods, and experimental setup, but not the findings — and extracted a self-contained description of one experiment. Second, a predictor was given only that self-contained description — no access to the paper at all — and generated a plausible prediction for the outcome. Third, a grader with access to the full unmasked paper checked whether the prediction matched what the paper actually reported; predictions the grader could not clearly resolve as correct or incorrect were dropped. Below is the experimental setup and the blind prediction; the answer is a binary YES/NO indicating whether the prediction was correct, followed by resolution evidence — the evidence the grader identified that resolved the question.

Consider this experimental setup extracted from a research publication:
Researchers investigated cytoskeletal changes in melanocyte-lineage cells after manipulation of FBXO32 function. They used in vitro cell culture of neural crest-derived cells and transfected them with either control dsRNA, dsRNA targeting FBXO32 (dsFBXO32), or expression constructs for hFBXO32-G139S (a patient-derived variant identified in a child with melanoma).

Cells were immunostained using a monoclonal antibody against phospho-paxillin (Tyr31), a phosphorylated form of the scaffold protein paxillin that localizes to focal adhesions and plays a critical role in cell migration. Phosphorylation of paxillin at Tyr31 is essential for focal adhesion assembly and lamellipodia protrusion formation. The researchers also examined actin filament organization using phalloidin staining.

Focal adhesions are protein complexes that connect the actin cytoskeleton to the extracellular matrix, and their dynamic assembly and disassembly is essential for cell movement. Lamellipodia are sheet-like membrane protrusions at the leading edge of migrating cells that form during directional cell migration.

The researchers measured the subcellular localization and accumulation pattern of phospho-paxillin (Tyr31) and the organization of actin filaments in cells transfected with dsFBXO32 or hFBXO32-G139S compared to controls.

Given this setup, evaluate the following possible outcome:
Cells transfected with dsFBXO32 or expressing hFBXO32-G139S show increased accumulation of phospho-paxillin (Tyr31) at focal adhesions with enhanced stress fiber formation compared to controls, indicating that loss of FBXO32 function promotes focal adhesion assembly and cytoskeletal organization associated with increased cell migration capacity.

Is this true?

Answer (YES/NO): NO